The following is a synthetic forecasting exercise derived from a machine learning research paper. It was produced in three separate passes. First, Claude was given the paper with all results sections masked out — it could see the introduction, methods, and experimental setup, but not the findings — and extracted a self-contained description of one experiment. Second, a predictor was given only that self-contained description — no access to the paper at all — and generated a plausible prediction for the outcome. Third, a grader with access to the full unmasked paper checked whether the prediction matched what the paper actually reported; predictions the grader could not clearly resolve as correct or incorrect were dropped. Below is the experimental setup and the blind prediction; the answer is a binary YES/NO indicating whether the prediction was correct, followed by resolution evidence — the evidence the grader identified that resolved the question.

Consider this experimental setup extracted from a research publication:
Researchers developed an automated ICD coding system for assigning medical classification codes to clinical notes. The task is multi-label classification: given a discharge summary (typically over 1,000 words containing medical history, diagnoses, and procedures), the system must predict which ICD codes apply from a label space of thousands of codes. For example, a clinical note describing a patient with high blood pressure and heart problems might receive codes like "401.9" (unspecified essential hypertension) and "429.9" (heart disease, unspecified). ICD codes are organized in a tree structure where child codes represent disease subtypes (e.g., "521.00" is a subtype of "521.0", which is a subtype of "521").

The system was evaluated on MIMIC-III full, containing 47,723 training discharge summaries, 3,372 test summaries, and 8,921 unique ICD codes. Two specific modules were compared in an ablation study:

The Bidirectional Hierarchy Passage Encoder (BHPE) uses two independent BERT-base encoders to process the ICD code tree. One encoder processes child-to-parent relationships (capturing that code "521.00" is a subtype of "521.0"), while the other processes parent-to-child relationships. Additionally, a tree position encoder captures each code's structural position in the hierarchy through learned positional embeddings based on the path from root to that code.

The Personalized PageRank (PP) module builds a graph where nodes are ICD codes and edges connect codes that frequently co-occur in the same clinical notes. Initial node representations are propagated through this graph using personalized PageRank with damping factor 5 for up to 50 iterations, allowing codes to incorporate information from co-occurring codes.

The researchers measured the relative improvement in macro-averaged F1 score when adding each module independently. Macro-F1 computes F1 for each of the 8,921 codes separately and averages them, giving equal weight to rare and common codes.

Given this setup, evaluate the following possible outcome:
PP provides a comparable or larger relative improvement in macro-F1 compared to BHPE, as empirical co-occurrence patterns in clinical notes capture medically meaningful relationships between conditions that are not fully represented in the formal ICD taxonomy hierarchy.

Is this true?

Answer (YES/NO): NO